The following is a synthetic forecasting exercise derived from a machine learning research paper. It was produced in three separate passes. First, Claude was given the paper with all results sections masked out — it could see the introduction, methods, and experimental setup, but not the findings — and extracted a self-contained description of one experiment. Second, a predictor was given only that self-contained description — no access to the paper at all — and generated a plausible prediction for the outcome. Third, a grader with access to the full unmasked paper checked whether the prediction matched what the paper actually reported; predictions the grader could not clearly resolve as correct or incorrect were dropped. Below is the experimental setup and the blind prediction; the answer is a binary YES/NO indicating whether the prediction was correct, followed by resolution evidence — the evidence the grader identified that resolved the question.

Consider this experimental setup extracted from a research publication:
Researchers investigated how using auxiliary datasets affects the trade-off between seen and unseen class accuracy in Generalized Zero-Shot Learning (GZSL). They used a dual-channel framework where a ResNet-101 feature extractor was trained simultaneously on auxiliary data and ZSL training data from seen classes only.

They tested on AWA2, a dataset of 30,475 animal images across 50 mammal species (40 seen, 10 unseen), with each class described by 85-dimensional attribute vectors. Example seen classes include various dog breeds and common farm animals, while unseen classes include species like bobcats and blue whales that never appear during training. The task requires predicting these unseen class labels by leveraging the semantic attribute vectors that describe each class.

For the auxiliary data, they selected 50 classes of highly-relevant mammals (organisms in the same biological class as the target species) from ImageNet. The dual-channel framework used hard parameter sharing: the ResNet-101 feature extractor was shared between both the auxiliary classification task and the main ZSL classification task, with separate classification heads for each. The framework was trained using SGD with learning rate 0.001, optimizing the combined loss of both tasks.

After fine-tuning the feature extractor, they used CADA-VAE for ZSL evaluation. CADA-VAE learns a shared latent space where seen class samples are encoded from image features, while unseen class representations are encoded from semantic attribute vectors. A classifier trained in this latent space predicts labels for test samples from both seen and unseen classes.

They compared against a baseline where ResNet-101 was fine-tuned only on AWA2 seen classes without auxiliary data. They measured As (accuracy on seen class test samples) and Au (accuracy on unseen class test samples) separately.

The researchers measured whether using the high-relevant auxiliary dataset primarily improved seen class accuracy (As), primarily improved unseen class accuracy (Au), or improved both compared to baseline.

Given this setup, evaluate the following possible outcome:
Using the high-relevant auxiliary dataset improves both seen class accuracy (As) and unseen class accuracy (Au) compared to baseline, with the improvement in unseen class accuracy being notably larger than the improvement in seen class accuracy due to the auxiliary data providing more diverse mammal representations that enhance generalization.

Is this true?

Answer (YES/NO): NO